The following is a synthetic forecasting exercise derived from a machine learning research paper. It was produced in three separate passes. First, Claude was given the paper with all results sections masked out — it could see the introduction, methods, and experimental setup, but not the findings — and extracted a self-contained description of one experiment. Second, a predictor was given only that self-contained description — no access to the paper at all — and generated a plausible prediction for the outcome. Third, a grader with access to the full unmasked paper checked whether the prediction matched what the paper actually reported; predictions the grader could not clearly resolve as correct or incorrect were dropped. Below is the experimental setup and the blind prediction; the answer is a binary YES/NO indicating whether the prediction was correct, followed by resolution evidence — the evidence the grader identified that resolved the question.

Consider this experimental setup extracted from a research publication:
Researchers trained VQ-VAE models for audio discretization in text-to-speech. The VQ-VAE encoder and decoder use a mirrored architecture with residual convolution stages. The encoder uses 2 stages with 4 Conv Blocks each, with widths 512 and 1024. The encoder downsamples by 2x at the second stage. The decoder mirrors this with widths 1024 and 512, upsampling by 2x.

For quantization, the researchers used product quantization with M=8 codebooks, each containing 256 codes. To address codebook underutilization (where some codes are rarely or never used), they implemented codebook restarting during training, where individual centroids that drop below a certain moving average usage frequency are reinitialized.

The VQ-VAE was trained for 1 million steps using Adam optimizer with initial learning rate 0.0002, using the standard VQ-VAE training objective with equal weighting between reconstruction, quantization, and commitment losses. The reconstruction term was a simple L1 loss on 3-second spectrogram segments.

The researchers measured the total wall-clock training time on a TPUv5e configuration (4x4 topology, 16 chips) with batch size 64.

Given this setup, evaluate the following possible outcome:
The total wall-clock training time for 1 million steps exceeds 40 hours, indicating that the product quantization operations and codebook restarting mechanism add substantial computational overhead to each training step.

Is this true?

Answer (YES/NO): NO